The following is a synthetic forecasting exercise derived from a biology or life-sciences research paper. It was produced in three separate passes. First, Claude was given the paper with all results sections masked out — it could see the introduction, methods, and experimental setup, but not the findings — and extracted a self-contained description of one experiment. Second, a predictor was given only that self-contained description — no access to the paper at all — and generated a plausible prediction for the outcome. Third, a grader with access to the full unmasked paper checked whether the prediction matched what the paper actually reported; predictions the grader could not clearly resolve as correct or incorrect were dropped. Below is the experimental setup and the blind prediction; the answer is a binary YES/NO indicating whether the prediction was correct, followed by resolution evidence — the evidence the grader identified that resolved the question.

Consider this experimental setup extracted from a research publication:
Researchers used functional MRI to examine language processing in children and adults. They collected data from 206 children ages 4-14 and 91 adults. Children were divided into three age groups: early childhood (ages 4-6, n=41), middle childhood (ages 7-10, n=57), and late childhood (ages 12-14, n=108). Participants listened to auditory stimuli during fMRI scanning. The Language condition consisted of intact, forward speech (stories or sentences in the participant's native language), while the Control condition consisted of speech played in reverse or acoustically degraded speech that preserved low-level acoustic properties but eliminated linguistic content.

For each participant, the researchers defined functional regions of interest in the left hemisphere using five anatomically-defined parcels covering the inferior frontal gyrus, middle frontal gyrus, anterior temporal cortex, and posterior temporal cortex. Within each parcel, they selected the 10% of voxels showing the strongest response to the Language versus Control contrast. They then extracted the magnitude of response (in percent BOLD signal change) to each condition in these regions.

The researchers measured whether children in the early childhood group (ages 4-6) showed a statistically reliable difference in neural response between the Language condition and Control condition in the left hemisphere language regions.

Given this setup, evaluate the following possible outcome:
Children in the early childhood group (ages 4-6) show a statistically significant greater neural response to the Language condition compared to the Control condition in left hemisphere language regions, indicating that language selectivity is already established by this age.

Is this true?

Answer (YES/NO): YES